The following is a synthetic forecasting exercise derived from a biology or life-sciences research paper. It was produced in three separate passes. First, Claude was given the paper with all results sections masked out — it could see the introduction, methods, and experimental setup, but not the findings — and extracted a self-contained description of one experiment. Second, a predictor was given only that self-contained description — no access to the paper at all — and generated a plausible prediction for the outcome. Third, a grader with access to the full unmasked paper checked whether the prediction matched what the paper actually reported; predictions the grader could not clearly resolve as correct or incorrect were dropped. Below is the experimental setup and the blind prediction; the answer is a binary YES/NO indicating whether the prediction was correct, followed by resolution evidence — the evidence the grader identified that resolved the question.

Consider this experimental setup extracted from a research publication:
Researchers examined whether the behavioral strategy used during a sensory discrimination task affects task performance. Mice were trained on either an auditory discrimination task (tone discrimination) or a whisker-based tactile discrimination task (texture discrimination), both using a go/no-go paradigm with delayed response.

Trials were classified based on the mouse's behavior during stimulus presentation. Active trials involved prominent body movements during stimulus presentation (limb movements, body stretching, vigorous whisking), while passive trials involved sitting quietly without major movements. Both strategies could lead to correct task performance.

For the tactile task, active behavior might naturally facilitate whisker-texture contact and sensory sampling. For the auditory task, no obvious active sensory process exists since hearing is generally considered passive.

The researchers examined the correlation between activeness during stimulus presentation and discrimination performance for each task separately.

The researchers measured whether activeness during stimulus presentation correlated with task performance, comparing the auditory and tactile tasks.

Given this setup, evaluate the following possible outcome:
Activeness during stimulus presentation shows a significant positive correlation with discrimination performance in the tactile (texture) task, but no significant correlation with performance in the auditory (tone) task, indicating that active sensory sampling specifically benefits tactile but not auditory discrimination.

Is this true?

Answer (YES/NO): YES